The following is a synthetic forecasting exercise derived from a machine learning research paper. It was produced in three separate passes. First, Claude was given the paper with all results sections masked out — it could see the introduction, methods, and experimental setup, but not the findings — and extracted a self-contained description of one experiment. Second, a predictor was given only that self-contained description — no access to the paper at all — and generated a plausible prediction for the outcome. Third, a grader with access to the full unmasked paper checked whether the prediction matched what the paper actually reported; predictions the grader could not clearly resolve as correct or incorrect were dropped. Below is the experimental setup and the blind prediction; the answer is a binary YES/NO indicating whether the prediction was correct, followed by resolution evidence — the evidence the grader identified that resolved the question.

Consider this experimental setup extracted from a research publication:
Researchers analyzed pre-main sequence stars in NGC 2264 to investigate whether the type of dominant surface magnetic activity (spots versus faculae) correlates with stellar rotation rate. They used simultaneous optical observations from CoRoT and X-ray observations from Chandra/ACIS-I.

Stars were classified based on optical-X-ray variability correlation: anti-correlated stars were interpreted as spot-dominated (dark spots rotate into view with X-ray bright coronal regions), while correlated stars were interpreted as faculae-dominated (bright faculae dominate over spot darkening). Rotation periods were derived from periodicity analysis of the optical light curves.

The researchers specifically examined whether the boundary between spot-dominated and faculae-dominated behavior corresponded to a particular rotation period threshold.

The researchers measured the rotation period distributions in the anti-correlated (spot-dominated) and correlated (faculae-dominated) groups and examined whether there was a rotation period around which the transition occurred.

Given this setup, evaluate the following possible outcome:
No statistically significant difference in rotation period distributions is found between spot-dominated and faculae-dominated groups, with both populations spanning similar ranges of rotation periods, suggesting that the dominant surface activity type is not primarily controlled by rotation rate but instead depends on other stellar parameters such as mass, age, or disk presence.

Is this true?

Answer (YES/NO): NO